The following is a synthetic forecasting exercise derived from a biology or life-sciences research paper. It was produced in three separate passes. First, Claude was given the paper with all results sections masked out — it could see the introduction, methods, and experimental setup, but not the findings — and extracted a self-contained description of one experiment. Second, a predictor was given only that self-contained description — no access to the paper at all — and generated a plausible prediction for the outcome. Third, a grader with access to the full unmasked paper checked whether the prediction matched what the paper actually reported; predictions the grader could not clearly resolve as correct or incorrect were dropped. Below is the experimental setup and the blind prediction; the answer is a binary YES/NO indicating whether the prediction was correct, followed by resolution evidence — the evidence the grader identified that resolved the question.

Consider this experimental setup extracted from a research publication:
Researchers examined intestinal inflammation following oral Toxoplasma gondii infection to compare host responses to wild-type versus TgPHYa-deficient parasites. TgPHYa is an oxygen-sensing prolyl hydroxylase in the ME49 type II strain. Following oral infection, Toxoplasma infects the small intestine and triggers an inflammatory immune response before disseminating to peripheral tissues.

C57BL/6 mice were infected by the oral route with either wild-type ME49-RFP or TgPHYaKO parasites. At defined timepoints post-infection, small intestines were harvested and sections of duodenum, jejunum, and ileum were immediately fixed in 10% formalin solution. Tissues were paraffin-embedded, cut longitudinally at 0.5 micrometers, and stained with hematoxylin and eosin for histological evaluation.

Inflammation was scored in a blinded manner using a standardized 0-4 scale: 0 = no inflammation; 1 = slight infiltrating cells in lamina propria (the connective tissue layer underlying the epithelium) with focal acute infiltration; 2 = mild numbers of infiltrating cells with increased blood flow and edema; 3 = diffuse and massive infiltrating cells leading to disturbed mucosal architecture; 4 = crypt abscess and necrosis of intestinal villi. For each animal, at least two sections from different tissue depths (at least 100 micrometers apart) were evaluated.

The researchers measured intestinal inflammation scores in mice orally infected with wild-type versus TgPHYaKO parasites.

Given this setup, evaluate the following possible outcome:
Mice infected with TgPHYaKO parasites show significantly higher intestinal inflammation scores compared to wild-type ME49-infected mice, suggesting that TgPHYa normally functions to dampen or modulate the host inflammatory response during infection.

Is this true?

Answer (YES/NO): NO